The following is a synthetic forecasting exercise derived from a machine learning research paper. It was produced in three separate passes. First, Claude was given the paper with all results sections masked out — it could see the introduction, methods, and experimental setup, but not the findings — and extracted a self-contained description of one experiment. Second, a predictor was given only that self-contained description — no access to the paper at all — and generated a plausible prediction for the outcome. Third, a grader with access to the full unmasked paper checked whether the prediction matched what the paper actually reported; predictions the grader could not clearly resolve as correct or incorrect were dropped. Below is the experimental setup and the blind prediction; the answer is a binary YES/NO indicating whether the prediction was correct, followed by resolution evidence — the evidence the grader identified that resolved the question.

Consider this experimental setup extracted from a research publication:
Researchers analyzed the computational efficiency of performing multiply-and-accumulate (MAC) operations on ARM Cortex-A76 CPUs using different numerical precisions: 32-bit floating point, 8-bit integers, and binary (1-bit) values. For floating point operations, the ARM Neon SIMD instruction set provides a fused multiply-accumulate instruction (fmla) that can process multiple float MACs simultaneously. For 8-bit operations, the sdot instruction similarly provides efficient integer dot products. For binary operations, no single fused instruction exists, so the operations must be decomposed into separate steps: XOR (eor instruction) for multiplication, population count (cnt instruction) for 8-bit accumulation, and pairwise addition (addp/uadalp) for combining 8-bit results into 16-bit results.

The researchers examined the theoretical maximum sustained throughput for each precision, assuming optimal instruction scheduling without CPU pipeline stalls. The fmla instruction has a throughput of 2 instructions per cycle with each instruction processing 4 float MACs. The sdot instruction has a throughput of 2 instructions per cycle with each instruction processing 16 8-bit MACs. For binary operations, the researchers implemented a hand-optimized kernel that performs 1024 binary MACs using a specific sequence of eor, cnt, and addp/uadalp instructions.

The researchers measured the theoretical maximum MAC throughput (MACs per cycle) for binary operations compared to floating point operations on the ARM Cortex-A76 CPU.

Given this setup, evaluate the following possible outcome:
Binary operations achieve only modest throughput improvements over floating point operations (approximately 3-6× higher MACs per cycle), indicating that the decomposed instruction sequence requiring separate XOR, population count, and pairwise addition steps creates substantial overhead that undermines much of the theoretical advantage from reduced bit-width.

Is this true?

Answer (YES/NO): NO